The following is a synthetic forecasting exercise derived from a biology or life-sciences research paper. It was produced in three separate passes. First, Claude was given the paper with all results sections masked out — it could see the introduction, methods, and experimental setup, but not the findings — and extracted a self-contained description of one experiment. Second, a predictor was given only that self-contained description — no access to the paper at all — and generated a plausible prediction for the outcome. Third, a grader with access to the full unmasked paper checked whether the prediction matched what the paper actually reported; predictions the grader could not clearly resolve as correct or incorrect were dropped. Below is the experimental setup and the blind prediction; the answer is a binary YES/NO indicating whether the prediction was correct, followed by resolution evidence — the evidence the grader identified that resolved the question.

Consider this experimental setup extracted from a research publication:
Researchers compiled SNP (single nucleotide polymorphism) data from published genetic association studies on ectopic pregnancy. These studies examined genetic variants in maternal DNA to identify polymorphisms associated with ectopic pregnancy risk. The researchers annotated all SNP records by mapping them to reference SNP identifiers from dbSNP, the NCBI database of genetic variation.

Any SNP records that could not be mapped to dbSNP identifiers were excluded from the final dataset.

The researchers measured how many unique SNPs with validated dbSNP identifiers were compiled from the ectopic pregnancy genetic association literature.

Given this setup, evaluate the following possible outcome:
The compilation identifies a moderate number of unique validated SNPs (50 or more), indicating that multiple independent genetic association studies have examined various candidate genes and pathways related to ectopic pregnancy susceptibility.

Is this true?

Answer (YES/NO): NO